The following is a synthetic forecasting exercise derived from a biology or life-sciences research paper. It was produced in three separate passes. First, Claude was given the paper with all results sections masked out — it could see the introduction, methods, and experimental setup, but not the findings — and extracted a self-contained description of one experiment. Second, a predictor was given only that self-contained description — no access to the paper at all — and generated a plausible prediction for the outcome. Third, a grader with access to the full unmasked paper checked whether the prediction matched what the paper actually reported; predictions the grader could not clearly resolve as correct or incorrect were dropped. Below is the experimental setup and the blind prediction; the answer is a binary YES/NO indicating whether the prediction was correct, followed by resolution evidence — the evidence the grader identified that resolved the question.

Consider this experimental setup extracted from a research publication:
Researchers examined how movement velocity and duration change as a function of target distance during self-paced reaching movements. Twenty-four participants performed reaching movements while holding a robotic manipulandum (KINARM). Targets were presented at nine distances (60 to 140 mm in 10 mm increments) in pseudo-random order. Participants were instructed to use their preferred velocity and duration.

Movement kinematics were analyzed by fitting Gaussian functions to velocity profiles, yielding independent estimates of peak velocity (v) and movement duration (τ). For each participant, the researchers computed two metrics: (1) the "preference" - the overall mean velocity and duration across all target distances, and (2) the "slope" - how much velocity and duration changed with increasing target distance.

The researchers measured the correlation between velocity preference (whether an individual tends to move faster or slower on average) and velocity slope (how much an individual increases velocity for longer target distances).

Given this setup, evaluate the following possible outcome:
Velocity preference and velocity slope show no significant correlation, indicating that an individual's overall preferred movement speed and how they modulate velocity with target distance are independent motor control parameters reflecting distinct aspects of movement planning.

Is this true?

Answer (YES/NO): YES